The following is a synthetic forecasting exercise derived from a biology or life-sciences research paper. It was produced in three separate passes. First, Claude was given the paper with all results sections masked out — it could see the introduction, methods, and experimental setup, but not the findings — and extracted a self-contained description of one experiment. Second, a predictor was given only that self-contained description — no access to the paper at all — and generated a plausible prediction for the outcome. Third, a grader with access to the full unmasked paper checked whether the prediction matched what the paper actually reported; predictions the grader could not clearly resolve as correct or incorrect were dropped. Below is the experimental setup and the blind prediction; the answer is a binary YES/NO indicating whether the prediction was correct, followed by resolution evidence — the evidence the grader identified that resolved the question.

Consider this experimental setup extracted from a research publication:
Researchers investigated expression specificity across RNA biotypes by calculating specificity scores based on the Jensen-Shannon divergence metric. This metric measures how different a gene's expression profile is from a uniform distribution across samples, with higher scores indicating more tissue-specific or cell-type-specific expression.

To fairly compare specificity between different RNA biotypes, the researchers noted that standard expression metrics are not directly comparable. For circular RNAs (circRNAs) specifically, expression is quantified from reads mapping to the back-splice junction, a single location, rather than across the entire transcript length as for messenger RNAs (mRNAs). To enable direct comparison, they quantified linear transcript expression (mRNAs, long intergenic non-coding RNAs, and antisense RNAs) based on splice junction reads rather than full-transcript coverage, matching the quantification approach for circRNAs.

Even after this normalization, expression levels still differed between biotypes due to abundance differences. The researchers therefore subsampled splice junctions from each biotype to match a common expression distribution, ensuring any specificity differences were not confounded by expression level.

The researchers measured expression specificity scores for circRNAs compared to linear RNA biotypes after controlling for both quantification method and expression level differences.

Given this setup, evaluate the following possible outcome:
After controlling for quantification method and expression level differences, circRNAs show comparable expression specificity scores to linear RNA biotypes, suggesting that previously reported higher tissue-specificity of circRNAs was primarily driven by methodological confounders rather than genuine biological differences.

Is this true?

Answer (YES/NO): NO